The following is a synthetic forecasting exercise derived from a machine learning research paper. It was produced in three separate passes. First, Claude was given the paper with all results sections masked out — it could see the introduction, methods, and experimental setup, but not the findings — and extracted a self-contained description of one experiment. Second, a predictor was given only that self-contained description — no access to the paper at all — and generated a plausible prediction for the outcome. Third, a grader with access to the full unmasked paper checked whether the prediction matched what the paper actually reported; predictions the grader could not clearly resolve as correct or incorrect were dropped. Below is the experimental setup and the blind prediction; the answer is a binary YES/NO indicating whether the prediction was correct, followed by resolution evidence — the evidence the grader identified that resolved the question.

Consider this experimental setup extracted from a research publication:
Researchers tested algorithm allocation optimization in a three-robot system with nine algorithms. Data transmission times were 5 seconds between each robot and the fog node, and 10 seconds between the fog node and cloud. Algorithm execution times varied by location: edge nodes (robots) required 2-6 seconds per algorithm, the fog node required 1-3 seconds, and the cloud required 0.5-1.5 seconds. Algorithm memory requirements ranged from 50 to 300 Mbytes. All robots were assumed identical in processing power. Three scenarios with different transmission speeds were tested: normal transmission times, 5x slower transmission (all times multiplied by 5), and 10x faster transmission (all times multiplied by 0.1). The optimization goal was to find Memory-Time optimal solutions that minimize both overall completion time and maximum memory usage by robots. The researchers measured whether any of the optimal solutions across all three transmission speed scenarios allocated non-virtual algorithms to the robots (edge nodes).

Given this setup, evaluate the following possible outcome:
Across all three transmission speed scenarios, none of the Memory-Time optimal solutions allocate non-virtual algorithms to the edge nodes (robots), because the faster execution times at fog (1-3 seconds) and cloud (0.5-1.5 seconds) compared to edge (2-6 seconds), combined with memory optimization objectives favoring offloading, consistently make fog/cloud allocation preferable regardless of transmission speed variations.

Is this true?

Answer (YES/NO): YES